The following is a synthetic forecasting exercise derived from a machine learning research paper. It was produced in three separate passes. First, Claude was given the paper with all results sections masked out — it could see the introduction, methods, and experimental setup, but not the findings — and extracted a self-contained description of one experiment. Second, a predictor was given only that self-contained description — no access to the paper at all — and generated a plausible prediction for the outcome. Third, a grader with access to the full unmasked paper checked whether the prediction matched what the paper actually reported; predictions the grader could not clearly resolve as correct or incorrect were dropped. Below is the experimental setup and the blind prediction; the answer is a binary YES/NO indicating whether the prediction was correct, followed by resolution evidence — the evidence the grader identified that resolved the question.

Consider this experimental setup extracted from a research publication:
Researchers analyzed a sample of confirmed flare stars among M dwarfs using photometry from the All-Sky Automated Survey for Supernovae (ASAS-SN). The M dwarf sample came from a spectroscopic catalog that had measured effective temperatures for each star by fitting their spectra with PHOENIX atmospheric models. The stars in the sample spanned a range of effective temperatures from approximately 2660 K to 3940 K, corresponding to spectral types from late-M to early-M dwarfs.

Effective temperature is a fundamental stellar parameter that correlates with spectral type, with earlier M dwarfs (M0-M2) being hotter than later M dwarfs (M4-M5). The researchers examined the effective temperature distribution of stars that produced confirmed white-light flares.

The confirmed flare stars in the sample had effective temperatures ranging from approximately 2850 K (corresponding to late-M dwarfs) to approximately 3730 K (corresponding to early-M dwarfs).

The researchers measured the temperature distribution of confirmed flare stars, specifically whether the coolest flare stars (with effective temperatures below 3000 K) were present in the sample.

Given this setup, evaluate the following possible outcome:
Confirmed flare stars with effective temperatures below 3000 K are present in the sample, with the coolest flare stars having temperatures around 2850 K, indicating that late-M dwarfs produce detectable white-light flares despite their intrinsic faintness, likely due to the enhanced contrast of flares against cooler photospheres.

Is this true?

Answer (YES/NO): YES